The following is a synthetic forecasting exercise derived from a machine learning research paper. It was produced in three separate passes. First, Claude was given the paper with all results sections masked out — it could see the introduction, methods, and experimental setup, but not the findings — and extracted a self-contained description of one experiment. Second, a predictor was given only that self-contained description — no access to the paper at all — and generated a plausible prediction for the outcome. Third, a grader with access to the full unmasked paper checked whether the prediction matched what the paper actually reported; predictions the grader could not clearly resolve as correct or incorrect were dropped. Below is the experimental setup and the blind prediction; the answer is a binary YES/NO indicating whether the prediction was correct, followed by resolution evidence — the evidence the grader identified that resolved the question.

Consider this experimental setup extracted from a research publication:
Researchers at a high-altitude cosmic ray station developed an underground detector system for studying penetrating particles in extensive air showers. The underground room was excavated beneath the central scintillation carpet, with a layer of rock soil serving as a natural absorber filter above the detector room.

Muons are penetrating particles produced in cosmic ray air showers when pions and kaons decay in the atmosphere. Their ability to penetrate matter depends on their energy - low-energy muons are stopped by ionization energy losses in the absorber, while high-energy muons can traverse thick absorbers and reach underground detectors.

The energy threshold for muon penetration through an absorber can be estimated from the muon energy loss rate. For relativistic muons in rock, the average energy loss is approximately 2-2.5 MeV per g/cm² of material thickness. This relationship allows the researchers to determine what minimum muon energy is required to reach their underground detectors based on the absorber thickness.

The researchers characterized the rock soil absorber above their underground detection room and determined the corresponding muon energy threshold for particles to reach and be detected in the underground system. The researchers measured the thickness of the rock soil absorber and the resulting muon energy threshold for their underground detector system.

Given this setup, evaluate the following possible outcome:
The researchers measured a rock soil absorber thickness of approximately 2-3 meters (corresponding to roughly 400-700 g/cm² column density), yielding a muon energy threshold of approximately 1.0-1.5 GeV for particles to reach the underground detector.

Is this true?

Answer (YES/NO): NO